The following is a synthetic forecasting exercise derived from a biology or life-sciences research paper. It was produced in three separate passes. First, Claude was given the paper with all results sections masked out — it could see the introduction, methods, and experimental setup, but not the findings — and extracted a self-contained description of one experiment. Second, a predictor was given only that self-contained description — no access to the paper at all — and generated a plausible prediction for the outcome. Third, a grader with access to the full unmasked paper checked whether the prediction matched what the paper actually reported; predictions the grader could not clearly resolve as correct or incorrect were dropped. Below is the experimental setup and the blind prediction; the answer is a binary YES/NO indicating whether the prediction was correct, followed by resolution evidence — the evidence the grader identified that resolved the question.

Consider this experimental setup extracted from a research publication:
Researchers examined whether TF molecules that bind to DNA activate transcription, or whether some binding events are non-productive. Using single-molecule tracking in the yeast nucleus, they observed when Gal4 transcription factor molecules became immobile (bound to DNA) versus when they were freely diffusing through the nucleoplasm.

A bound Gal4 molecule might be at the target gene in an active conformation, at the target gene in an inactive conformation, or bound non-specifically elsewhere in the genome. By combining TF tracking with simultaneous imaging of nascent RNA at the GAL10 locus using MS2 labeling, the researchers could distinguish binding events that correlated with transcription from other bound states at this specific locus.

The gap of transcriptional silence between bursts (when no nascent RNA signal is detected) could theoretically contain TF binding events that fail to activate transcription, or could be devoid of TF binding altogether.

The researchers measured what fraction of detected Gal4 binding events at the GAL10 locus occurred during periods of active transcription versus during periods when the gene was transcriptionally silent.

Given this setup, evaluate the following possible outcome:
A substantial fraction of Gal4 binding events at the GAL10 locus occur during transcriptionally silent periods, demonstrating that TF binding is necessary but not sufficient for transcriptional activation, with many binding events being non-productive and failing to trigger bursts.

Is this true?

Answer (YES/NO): YES